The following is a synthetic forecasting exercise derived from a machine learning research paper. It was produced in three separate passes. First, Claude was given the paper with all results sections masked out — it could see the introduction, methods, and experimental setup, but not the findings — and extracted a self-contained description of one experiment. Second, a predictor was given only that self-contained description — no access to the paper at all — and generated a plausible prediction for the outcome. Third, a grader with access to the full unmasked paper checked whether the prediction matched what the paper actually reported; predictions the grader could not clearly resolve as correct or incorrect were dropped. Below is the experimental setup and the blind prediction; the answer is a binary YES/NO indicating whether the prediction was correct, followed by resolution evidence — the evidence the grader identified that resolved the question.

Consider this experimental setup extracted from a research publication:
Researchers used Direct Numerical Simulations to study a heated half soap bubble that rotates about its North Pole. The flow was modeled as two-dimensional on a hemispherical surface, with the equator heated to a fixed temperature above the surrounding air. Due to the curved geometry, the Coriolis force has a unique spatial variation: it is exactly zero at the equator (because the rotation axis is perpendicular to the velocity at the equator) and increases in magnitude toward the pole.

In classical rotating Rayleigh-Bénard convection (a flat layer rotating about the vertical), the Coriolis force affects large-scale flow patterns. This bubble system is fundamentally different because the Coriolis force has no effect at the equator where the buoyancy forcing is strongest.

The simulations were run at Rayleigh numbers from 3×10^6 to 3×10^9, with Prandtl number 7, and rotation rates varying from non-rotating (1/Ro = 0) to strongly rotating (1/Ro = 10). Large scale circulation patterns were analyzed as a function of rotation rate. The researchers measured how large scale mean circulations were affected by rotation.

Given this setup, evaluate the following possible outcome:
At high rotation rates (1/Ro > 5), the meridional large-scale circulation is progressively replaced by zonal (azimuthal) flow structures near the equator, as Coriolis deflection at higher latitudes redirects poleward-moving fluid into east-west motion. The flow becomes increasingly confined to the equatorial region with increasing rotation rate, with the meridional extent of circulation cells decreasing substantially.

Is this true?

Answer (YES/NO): NO